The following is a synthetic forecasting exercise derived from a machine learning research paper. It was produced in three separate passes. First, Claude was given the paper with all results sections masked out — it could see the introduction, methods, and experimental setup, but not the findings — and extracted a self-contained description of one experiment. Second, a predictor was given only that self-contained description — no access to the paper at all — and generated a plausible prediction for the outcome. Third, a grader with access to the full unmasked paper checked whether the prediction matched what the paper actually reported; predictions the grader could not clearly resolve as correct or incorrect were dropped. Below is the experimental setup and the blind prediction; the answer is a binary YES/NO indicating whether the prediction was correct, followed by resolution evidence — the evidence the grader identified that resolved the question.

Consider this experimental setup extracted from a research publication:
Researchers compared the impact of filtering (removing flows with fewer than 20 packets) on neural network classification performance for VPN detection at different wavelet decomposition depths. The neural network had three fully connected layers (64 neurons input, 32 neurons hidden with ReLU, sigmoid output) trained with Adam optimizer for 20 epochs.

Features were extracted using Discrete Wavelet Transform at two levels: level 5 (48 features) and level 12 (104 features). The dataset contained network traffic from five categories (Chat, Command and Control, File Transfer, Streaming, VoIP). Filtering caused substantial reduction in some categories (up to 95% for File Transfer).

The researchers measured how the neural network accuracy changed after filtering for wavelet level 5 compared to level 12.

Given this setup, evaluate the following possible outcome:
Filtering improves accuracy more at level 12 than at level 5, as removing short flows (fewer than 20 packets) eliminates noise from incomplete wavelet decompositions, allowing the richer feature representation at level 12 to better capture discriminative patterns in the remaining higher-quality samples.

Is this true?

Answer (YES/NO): NO